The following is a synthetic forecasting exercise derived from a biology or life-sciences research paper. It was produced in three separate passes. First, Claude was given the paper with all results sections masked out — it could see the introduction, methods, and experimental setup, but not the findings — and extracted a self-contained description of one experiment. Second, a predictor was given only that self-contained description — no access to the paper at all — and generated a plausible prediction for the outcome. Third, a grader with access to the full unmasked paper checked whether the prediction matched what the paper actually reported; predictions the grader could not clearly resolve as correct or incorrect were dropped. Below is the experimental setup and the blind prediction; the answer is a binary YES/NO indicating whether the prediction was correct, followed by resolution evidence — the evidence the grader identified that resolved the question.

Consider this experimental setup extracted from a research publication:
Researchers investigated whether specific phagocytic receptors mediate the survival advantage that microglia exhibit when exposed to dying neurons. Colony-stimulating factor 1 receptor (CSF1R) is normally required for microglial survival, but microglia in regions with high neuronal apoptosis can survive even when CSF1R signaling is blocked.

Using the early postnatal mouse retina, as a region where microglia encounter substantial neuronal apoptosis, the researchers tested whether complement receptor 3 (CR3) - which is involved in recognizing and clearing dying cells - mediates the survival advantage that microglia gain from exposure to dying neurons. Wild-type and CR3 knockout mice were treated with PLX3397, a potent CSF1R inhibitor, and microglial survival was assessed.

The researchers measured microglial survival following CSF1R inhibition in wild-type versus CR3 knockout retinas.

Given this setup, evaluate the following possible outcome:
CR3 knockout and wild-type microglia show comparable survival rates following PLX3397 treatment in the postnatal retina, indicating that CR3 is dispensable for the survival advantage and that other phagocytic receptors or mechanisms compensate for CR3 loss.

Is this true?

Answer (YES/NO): YES